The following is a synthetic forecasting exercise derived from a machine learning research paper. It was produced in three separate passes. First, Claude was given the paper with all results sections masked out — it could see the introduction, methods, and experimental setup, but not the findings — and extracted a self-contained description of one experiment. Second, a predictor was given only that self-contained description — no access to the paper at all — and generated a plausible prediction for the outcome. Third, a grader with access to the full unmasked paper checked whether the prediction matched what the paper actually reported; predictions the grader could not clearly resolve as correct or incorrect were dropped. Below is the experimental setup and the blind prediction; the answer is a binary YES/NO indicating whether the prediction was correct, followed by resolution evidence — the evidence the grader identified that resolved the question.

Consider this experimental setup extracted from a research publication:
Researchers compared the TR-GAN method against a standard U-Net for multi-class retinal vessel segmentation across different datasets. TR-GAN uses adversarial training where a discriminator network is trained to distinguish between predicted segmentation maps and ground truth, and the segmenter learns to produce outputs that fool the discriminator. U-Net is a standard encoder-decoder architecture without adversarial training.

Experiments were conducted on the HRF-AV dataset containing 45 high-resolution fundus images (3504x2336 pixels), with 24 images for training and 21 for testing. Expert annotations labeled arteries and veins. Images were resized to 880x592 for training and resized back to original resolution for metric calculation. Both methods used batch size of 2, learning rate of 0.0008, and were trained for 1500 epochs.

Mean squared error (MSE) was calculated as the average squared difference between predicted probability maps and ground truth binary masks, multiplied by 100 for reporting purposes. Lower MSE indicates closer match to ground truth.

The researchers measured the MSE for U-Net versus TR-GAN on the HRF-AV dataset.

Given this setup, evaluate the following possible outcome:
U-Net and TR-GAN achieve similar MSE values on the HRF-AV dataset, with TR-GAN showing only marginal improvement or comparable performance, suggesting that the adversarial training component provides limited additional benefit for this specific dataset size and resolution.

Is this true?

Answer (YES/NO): YES